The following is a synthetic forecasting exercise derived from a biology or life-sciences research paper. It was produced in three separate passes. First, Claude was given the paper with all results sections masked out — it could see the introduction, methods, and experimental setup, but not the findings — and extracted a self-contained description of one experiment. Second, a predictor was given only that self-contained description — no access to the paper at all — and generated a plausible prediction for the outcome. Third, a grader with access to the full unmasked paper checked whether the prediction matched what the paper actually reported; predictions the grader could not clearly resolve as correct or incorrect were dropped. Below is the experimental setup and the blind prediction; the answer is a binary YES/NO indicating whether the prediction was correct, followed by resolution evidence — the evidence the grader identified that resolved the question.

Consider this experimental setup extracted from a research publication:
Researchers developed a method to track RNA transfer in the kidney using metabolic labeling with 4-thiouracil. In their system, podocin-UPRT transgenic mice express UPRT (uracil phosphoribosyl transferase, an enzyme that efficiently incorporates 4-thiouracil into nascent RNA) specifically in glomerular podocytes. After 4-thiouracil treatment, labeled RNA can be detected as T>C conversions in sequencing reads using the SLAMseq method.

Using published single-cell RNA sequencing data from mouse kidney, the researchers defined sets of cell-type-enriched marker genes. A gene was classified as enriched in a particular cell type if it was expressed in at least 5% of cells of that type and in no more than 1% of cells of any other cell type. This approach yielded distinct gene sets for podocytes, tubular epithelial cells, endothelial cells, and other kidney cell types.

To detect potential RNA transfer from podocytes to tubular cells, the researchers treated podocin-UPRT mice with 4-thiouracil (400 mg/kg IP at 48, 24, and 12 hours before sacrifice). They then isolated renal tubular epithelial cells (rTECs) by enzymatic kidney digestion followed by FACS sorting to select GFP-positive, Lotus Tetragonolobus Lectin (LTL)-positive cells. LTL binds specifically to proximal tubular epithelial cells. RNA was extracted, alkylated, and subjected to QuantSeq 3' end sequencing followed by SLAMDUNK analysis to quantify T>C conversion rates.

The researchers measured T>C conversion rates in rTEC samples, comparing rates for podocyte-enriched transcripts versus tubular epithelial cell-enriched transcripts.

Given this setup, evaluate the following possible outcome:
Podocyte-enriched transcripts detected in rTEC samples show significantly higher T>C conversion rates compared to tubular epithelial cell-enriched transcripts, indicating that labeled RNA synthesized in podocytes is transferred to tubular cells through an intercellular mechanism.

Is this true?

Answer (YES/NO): NO